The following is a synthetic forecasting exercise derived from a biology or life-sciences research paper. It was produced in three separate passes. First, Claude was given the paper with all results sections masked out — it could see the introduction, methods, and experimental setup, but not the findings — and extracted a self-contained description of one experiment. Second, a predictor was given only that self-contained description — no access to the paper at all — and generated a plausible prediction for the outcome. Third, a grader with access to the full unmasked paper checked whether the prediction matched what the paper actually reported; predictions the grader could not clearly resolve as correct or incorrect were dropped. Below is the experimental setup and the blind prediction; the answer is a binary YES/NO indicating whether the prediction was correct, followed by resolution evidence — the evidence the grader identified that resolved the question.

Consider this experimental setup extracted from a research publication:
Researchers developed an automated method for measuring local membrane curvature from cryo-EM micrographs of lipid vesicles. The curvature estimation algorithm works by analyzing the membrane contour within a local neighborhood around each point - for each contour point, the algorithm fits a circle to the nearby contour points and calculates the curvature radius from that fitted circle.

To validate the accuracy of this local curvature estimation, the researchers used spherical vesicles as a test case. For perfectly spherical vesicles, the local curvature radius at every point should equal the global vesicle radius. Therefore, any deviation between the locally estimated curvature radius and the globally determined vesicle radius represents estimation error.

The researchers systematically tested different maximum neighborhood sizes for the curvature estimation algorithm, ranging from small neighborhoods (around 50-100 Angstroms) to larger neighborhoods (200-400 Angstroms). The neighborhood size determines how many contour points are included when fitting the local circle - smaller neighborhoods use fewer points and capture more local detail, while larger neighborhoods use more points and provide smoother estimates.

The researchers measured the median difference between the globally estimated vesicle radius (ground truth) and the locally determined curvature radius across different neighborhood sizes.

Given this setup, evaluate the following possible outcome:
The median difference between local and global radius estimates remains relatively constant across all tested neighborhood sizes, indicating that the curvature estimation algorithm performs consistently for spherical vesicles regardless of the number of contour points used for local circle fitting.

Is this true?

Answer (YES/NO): NO